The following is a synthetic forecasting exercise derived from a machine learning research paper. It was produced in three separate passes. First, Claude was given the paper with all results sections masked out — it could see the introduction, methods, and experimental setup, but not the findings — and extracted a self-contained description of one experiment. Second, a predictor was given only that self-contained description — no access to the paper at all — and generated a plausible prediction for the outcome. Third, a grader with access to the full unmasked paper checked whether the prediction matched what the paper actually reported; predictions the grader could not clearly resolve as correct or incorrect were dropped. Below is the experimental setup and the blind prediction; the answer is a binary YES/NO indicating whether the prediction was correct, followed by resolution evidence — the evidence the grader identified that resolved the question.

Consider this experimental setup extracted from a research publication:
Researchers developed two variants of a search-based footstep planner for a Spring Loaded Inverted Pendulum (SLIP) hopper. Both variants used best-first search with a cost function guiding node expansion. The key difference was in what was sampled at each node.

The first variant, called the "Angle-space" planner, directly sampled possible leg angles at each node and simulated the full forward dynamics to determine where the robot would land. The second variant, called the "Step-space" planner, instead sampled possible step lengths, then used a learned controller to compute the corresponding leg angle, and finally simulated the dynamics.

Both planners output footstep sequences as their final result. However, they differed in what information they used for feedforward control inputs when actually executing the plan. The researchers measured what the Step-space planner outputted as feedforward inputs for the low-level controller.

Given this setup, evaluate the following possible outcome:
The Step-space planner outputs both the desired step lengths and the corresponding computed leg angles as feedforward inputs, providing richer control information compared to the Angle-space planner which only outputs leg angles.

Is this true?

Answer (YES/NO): NO